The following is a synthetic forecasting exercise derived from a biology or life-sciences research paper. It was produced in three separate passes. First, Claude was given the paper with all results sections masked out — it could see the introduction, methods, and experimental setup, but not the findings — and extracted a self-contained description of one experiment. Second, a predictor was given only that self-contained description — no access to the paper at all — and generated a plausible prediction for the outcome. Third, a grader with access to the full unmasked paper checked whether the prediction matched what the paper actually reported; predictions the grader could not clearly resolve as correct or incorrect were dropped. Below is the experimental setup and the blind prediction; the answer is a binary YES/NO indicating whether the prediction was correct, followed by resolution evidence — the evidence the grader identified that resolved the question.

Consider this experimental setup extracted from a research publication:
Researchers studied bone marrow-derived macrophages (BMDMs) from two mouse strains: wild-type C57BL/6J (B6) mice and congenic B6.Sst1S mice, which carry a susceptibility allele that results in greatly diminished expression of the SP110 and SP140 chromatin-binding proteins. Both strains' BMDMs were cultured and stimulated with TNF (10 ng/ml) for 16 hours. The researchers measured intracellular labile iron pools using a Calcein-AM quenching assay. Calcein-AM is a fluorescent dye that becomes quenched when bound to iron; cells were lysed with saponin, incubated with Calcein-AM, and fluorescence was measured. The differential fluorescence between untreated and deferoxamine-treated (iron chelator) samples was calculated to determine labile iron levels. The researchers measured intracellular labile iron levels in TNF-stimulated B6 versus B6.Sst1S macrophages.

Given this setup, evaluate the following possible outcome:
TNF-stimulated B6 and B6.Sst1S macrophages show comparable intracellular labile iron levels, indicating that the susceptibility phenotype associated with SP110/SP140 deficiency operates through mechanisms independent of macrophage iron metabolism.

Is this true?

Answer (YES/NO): NO